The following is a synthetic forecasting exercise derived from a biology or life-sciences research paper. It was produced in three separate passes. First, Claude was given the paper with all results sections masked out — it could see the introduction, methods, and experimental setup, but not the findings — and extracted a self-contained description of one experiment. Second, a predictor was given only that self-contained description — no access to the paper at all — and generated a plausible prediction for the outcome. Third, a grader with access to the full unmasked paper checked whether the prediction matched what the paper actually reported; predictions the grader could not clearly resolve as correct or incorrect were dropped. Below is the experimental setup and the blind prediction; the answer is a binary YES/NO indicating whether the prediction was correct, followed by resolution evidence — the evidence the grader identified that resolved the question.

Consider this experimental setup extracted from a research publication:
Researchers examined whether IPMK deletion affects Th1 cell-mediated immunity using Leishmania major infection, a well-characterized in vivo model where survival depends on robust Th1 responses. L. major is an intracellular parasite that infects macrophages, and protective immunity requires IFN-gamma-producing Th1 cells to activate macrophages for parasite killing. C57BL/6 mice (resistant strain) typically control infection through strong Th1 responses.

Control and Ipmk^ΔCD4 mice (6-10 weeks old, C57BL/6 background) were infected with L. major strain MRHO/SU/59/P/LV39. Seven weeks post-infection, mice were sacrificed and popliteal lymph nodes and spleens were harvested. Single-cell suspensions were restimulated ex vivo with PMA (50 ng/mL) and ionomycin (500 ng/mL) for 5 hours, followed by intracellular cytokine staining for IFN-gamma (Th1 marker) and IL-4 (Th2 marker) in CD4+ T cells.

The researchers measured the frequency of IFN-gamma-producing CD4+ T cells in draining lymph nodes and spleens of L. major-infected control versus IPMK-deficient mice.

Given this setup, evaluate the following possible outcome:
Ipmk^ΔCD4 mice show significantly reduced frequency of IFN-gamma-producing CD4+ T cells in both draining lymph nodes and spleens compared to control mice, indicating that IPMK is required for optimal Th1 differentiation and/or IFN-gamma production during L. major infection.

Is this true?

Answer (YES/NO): YES